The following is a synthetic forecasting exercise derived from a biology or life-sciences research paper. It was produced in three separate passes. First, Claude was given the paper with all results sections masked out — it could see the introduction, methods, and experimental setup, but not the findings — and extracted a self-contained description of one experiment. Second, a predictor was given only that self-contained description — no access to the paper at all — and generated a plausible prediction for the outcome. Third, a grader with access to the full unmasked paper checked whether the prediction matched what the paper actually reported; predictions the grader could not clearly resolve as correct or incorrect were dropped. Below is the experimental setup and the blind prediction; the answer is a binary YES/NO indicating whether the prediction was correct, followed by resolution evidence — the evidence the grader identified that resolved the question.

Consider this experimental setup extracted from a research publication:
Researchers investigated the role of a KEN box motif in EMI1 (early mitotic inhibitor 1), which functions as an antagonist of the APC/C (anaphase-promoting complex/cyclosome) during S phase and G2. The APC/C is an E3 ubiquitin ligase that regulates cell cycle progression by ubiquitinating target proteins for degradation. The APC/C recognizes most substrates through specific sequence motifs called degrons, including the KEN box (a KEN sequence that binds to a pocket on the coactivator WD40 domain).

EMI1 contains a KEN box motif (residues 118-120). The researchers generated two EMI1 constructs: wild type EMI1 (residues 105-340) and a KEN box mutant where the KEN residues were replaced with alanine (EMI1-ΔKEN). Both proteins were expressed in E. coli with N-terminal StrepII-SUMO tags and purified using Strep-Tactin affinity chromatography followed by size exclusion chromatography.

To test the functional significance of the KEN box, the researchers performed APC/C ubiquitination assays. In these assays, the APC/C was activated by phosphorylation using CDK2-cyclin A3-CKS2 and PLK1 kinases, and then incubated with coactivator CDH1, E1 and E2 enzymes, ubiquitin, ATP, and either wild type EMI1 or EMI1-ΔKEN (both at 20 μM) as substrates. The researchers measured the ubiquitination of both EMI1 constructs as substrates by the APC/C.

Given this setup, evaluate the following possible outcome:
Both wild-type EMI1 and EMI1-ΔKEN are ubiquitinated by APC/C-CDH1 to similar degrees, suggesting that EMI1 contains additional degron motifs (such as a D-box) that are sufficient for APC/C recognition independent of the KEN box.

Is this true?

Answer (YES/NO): NO